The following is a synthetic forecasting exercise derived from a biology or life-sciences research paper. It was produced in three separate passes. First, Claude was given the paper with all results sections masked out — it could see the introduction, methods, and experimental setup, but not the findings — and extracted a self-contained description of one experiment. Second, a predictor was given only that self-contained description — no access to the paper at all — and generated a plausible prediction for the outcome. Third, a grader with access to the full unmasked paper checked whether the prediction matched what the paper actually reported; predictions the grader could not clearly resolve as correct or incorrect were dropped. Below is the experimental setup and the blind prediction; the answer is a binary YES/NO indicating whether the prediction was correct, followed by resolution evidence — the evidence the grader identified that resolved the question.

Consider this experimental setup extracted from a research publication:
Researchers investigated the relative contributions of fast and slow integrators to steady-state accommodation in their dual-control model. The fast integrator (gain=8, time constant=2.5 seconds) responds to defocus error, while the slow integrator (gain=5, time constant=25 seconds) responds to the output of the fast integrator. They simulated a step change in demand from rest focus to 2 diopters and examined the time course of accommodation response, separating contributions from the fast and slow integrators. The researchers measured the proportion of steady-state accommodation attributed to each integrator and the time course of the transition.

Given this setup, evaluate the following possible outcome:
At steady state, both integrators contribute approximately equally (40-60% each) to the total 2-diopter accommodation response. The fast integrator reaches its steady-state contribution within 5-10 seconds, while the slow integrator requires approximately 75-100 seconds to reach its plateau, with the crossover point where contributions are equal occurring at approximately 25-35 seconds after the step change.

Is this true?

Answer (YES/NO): NO